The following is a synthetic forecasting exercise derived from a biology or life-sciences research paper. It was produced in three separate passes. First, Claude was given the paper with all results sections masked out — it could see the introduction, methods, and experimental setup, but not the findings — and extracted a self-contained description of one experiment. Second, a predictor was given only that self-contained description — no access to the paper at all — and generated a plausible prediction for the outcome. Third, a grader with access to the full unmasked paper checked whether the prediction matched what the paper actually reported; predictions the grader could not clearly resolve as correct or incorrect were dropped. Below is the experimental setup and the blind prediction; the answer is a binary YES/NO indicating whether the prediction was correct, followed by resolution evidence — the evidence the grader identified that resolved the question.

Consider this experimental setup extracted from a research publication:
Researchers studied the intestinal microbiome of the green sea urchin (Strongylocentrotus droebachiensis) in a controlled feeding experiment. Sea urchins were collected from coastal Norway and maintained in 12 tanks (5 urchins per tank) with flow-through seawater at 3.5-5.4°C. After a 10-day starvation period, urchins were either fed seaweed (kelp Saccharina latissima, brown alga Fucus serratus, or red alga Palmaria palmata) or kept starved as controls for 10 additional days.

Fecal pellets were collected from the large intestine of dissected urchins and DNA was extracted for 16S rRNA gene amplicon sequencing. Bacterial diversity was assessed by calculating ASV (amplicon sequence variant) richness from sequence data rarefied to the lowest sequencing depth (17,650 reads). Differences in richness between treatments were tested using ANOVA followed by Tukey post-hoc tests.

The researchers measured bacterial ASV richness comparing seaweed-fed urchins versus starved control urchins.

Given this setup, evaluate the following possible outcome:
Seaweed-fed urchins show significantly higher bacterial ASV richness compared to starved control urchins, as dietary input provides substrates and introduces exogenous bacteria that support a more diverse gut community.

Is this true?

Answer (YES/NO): NO